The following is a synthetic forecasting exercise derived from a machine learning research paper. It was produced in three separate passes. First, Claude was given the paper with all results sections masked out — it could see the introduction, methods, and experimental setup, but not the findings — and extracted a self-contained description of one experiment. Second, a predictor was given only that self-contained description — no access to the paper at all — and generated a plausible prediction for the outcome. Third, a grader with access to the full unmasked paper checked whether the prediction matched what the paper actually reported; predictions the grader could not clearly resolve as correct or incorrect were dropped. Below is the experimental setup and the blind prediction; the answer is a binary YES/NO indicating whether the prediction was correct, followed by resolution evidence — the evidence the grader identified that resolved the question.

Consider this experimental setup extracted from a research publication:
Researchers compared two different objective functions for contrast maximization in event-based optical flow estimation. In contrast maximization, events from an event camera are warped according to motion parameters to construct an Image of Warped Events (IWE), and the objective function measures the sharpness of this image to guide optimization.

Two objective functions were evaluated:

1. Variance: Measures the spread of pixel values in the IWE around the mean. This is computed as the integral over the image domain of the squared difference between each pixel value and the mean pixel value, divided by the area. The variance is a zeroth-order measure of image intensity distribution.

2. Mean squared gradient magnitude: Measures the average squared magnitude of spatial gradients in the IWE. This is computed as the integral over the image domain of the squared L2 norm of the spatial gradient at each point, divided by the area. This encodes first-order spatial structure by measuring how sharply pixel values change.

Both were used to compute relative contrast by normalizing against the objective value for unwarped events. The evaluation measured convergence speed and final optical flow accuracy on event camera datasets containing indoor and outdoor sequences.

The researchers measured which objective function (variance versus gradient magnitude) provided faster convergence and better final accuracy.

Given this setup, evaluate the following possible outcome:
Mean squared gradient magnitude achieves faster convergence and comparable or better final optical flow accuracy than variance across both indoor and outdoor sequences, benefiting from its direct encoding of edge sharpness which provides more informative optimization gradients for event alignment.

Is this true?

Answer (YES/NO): YES